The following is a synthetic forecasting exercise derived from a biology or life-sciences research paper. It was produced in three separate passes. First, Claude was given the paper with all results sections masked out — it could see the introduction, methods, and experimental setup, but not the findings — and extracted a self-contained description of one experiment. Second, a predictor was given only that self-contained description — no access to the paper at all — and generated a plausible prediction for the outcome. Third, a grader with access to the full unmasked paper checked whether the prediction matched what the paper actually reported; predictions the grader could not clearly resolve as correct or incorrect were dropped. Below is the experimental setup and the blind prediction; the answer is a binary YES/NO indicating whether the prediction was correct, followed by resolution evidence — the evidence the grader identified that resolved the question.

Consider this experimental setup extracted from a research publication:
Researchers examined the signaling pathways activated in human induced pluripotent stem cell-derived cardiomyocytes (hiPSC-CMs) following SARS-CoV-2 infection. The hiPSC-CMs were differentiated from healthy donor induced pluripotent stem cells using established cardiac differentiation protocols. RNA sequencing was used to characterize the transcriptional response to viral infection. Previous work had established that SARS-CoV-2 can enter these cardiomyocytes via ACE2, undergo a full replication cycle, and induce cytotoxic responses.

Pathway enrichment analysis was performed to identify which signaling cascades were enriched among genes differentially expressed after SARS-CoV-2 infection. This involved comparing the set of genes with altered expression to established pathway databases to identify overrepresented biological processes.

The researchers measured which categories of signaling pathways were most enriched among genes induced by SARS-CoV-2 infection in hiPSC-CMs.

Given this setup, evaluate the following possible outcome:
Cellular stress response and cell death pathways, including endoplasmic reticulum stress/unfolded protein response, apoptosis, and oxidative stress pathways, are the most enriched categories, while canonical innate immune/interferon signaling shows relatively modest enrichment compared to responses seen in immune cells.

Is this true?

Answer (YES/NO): NO